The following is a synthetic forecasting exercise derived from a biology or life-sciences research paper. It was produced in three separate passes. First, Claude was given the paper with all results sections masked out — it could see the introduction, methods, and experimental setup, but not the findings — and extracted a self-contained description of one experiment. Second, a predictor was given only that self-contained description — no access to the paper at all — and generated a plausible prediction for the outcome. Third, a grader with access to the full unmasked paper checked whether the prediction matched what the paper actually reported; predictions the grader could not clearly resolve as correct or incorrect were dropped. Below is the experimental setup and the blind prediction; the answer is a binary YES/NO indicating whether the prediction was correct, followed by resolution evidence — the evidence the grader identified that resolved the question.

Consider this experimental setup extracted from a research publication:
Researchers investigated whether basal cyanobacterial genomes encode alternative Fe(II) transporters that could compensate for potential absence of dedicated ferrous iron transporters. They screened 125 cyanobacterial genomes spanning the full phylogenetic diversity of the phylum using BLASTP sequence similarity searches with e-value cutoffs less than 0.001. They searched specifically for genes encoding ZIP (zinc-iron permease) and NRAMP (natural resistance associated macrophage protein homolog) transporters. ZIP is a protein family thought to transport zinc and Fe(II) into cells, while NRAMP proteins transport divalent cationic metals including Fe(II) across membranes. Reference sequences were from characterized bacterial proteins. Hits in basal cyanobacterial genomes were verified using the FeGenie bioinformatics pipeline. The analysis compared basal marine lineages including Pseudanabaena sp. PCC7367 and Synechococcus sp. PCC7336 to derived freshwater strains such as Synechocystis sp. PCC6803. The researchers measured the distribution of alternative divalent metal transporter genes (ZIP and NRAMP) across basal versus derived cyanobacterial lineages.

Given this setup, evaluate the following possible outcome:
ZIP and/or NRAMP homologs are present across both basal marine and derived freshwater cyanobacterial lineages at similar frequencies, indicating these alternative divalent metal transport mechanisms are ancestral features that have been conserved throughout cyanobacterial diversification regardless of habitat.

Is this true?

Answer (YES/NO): NO